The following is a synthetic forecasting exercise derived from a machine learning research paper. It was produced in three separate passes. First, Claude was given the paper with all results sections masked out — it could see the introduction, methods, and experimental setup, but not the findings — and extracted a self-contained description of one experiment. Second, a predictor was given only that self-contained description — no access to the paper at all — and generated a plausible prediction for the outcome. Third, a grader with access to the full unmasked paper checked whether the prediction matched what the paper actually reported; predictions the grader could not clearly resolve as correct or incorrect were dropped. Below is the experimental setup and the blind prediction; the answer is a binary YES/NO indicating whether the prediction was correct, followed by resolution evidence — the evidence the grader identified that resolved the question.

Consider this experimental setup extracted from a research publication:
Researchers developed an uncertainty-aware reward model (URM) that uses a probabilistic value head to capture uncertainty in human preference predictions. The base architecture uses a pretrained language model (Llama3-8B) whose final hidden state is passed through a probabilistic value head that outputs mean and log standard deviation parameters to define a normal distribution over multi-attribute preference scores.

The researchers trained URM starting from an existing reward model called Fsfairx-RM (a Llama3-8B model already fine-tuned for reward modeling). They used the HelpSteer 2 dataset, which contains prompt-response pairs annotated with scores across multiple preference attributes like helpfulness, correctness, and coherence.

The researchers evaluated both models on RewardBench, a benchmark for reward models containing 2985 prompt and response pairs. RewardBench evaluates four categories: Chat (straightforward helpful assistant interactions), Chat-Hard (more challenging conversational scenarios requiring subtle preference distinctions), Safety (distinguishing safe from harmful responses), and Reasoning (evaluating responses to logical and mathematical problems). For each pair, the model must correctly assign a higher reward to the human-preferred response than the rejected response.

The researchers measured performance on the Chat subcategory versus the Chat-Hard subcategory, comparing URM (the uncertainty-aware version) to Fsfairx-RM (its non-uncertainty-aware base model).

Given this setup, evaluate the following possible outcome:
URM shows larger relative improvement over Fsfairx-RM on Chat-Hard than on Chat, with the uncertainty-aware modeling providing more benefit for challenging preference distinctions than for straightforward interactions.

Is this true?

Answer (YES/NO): YES